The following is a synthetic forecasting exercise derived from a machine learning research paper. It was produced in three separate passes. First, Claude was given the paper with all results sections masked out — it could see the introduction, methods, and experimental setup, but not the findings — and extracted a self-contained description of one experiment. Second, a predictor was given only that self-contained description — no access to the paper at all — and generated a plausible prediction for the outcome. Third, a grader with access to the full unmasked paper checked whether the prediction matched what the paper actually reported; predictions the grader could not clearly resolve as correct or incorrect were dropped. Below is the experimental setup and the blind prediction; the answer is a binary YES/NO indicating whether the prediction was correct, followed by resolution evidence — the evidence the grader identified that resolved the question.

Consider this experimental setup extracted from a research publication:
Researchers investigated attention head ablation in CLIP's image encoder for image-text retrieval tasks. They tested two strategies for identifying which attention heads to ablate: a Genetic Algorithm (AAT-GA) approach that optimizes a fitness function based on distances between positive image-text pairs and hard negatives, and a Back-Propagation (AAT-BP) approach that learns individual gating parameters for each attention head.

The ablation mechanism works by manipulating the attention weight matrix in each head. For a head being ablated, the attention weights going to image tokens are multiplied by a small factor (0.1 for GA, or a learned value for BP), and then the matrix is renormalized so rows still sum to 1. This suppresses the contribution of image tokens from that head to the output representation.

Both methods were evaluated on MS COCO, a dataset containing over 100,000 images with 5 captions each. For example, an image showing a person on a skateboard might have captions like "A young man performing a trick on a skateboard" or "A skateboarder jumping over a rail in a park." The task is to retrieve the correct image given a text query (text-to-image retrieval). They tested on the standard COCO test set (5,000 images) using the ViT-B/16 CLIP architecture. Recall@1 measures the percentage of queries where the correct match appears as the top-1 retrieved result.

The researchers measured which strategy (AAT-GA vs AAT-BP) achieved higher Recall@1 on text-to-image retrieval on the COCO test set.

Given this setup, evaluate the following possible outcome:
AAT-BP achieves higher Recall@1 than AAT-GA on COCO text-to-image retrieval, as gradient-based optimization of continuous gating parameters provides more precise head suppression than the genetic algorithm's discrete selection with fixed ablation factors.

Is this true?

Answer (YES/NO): NO